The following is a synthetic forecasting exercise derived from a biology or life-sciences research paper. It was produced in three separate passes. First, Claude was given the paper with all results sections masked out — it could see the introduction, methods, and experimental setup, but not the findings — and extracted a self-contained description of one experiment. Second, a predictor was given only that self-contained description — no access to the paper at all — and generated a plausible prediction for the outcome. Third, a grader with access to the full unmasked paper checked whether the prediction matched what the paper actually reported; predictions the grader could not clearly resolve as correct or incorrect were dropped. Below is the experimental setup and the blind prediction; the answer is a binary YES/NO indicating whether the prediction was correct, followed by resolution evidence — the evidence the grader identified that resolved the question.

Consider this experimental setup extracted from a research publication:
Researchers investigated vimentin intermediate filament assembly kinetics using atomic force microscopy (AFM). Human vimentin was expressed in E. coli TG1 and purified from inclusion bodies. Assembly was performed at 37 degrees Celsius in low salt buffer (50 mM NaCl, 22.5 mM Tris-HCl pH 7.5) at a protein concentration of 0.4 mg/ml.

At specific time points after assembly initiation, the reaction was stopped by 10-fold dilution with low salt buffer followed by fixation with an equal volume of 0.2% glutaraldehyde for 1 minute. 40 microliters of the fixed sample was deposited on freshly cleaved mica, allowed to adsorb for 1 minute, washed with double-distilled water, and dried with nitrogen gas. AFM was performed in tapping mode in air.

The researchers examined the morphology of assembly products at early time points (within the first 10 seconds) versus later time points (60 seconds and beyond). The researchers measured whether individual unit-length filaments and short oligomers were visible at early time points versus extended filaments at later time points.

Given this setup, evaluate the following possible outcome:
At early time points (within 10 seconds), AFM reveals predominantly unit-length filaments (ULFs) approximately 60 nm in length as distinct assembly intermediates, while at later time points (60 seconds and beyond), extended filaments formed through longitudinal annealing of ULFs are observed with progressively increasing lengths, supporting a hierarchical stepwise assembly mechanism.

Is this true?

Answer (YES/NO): YES